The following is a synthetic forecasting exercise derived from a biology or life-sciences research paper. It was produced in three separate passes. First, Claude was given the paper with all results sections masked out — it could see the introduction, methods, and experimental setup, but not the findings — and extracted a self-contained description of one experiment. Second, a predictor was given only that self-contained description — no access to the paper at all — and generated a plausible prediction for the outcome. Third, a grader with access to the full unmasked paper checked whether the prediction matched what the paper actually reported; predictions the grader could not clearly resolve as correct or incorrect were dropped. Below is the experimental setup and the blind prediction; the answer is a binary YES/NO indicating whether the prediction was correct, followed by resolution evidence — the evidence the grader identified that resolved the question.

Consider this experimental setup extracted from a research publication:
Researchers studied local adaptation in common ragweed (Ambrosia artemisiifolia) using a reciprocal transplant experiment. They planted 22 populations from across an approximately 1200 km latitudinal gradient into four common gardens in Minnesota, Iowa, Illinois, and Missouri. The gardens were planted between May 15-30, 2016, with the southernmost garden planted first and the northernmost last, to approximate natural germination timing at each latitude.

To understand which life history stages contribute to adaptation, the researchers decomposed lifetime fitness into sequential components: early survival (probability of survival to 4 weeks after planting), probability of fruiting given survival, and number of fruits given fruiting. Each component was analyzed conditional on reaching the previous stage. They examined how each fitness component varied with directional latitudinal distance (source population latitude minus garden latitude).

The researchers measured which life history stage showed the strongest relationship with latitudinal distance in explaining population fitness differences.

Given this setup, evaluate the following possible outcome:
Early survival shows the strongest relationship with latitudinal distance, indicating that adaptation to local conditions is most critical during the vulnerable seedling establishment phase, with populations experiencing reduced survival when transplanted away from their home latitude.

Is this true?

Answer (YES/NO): NO